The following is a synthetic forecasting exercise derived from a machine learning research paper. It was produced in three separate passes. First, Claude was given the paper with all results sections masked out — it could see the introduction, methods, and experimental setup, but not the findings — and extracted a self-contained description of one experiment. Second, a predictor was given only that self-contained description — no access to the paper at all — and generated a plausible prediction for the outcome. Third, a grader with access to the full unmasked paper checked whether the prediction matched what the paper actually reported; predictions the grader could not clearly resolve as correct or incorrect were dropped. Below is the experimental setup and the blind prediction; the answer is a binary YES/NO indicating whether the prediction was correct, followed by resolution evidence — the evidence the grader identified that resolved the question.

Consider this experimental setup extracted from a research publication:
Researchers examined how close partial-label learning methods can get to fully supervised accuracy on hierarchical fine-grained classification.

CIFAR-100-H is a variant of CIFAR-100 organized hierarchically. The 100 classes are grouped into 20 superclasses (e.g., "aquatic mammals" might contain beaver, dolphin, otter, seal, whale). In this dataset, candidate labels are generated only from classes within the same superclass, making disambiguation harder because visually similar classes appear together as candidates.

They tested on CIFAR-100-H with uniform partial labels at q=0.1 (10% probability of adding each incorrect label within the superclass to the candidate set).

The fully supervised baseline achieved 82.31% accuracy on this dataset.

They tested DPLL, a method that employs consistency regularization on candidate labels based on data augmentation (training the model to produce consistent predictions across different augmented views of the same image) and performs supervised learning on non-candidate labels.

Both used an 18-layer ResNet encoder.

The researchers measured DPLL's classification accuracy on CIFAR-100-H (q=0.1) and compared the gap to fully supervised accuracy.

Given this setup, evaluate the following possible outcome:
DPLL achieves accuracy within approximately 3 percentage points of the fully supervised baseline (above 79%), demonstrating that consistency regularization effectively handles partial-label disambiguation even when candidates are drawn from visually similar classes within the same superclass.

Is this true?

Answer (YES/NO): NO